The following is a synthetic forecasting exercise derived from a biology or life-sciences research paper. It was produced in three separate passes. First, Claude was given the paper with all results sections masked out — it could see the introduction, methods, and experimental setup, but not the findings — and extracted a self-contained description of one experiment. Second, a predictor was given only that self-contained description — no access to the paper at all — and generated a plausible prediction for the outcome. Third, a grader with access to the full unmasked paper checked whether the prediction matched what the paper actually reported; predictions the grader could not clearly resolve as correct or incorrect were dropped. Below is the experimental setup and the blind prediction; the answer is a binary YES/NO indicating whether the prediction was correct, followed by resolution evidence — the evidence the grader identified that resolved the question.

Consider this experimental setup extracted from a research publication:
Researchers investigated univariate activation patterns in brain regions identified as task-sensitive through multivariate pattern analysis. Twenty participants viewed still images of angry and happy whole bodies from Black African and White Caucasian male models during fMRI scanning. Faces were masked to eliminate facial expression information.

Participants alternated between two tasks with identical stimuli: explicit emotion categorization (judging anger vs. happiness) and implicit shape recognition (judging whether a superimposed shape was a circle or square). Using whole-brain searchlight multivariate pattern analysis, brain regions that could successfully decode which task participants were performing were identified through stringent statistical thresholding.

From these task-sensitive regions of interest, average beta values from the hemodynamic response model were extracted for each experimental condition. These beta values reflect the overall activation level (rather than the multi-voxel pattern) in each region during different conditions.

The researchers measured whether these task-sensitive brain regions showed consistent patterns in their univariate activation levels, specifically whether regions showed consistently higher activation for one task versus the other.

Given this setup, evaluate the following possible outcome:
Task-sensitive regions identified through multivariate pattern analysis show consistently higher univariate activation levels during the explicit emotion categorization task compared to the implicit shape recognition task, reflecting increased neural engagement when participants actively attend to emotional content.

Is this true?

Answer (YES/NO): NO